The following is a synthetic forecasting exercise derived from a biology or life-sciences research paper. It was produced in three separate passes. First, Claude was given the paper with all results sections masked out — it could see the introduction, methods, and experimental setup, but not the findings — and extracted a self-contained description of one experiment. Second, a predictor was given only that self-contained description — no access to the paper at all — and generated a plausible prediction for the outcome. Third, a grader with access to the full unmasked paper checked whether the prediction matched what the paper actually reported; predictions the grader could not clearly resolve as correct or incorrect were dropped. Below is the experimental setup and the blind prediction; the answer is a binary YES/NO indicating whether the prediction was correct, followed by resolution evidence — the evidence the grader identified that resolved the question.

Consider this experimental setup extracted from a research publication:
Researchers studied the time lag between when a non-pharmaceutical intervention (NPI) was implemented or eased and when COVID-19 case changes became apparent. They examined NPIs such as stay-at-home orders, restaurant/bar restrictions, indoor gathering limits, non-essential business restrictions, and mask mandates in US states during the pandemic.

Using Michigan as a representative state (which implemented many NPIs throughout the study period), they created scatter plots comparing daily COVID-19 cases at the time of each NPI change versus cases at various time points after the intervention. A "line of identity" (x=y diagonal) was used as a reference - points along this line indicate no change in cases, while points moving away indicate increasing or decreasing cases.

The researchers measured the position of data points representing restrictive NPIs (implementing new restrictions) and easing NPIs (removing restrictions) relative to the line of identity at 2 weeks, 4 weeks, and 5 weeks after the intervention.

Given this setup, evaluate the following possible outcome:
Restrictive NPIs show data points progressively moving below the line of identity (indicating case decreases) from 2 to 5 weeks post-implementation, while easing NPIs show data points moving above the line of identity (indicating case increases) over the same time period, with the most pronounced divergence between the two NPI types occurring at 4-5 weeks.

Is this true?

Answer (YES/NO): YES